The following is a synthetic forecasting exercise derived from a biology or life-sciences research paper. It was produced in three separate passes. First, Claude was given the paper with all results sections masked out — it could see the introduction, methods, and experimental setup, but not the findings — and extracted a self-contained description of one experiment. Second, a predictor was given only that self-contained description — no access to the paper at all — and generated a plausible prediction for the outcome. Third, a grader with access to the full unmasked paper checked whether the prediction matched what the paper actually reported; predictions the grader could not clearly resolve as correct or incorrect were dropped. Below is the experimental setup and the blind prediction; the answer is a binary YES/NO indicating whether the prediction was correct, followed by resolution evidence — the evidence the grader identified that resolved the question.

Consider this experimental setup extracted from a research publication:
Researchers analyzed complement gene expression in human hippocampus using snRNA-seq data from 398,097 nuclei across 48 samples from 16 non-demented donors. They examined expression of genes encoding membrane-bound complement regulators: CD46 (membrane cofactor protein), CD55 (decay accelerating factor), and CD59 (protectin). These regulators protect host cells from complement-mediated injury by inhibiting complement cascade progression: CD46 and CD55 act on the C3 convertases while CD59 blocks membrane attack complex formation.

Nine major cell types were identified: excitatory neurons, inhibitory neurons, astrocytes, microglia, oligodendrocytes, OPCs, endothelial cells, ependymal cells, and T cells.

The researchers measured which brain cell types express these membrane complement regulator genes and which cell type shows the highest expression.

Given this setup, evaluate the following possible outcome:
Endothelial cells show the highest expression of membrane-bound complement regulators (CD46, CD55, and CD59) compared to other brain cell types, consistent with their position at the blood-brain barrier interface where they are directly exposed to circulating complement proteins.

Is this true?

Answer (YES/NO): YES